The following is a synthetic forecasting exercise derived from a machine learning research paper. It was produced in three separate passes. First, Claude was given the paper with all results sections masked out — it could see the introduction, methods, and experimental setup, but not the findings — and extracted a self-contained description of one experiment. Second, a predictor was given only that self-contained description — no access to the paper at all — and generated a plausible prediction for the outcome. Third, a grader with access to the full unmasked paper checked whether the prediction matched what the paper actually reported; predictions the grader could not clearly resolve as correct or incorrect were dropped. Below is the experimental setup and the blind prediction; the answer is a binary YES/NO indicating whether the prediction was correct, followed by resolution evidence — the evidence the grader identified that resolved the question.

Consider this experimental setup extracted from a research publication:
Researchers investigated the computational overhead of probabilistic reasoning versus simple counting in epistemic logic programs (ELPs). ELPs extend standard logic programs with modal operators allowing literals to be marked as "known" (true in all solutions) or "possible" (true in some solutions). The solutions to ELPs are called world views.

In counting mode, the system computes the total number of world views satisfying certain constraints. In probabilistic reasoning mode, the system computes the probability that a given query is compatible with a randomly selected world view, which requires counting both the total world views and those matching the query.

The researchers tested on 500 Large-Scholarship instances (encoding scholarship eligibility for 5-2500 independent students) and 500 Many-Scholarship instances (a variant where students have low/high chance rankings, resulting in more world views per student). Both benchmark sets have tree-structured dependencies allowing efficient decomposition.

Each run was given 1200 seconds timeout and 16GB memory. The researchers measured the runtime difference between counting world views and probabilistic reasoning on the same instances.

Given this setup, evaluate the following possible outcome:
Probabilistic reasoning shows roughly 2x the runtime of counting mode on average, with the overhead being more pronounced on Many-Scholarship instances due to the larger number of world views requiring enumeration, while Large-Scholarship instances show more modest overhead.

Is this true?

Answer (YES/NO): NO